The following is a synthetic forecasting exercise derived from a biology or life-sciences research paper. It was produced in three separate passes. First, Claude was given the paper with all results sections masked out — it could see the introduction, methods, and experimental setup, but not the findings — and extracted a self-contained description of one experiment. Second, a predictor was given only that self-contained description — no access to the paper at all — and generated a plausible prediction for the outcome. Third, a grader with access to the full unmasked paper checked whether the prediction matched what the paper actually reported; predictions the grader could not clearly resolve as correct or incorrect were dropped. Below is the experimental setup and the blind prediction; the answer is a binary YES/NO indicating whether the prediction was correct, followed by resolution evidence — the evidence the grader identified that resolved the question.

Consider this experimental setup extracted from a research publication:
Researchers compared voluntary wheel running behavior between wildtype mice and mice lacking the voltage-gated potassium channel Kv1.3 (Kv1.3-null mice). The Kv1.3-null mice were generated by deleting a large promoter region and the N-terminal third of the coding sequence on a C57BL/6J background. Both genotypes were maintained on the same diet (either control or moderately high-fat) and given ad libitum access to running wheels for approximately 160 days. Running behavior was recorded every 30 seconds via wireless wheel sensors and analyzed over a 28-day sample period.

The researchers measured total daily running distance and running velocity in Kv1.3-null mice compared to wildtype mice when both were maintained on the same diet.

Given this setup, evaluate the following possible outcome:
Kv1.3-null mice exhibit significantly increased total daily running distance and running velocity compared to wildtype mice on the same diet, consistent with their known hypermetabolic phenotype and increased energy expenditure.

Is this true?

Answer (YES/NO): NO